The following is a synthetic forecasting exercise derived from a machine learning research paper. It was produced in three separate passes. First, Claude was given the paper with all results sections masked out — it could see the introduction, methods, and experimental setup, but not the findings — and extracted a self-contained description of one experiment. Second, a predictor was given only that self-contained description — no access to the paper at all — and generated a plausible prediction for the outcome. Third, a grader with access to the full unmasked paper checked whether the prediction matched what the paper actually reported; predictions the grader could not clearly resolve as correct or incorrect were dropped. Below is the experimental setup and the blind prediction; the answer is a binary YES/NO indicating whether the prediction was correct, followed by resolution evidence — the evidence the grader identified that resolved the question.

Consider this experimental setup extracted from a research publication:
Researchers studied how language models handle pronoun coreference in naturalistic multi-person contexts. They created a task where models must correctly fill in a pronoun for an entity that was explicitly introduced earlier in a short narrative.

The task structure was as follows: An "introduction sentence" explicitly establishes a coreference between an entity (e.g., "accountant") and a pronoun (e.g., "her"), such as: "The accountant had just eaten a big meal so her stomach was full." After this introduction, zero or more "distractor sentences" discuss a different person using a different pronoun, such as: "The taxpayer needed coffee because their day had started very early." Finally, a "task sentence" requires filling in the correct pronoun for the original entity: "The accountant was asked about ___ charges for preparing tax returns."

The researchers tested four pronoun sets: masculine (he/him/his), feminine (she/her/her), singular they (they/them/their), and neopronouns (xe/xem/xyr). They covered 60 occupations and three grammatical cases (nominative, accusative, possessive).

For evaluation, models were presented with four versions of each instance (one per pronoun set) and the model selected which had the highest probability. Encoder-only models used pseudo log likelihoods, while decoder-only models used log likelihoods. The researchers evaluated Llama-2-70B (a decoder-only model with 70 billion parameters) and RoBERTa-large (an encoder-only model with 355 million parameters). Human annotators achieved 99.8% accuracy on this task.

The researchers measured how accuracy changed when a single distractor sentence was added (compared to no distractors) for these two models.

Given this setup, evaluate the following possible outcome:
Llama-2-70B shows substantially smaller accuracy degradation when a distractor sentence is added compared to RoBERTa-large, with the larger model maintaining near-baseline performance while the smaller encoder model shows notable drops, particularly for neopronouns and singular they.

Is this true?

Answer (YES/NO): NO